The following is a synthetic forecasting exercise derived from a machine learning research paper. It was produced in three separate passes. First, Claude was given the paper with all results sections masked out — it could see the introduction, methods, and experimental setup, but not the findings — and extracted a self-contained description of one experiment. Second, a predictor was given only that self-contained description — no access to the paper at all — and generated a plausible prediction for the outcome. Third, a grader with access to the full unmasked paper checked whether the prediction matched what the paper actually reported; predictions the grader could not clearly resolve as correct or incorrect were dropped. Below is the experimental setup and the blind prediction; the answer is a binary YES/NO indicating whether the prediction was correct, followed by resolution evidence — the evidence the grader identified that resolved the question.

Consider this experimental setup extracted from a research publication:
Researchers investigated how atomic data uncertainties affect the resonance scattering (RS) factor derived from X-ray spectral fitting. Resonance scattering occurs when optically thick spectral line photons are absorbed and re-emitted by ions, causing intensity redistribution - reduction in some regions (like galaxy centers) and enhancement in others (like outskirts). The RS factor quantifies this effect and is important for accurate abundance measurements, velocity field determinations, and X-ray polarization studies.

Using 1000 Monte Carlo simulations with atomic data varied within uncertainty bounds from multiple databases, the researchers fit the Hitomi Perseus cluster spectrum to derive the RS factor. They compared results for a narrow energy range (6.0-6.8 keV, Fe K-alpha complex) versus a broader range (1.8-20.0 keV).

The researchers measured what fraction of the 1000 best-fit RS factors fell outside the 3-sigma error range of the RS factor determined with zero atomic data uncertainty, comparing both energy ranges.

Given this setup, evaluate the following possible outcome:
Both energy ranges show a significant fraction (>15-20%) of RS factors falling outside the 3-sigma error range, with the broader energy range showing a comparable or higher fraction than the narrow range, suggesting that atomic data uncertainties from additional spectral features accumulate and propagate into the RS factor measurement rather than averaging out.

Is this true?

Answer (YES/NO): NO